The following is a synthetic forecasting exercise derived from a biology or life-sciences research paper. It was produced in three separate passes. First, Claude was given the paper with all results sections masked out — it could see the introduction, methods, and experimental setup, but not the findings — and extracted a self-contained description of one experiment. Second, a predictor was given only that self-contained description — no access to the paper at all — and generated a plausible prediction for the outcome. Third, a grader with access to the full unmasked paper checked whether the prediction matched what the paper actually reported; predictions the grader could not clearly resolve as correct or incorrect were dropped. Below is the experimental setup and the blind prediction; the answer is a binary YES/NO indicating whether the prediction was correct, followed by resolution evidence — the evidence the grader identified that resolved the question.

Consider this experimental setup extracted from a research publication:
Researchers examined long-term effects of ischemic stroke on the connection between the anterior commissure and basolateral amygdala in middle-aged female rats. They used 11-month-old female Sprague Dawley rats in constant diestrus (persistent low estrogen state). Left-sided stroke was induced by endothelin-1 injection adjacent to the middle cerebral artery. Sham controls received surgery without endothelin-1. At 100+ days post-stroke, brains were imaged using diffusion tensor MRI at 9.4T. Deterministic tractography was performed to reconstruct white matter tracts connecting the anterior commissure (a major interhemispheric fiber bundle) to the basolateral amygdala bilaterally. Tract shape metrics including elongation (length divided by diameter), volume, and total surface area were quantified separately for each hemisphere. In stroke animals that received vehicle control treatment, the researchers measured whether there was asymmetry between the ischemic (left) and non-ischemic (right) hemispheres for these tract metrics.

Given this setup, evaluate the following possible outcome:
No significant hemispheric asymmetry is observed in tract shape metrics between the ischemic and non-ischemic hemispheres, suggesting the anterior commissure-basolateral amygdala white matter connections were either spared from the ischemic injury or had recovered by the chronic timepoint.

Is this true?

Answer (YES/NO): NO